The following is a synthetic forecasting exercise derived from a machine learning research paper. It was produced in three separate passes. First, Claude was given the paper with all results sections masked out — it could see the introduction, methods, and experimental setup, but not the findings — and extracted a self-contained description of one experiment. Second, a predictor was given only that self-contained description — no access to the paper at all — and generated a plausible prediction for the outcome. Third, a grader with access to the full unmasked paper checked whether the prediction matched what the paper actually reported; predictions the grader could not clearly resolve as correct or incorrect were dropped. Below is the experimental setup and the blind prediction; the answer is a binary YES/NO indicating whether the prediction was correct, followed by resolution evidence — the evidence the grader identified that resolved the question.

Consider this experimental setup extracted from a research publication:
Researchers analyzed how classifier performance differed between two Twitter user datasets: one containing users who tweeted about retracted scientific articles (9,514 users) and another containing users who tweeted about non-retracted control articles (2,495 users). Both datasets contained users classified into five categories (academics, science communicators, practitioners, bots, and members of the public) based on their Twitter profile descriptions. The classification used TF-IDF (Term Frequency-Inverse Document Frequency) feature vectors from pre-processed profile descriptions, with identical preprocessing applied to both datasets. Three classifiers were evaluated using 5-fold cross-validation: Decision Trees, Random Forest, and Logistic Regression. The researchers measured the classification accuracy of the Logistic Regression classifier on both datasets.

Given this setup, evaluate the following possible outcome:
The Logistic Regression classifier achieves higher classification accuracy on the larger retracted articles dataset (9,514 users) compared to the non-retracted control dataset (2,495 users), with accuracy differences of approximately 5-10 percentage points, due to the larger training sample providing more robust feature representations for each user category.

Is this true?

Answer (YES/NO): YES